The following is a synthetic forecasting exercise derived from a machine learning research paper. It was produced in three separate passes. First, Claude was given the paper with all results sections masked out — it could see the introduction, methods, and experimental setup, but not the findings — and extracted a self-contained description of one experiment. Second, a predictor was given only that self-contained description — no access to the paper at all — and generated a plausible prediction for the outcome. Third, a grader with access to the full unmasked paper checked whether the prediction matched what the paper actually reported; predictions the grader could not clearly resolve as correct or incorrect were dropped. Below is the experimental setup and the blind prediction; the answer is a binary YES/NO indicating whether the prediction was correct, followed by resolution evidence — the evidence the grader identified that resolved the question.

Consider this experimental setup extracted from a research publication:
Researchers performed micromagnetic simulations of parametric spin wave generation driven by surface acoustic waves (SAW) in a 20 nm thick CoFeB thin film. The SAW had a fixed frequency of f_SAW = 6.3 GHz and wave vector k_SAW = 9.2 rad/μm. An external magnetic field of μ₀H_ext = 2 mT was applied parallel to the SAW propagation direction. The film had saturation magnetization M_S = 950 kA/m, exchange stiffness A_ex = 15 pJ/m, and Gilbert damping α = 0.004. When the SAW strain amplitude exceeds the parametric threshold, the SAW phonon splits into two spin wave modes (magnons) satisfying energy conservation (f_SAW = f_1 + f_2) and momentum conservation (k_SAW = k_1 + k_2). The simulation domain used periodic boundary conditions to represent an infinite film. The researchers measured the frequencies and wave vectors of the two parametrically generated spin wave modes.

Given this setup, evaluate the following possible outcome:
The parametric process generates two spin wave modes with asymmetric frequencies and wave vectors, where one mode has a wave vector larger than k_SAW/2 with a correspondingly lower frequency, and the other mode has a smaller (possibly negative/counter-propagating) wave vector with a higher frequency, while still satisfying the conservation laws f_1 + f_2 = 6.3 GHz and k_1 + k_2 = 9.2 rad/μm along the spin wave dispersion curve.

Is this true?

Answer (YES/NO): NO